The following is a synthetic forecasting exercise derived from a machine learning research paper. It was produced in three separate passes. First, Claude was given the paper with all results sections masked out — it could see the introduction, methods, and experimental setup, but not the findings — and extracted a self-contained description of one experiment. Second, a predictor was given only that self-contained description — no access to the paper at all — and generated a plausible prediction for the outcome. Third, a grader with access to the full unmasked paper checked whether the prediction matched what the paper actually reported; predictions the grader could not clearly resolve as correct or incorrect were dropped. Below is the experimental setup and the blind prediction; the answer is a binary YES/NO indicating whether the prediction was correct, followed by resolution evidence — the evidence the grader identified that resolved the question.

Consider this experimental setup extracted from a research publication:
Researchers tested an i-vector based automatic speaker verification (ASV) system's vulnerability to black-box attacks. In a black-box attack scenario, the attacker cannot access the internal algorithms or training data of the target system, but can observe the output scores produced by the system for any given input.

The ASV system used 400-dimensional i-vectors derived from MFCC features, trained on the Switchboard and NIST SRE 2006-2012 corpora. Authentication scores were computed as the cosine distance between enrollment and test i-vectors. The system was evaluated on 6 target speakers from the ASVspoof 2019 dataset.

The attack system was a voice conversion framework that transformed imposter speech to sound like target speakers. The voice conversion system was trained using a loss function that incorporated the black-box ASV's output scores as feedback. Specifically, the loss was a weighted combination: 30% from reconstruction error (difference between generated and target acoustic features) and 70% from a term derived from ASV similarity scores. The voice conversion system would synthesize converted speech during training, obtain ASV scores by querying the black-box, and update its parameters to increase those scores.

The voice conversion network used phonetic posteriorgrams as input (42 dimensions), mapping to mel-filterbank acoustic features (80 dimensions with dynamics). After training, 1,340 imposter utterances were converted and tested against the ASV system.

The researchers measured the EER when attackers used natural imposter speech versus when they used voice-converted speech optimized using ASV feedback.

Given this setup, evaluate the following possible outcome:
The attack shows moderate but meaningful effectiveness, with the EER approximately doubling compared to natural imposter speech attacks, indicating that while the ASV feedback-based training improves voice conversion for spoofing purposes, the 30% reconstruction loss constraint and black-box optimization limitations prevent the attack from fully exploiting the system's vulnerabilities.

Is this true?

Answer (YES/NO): NO